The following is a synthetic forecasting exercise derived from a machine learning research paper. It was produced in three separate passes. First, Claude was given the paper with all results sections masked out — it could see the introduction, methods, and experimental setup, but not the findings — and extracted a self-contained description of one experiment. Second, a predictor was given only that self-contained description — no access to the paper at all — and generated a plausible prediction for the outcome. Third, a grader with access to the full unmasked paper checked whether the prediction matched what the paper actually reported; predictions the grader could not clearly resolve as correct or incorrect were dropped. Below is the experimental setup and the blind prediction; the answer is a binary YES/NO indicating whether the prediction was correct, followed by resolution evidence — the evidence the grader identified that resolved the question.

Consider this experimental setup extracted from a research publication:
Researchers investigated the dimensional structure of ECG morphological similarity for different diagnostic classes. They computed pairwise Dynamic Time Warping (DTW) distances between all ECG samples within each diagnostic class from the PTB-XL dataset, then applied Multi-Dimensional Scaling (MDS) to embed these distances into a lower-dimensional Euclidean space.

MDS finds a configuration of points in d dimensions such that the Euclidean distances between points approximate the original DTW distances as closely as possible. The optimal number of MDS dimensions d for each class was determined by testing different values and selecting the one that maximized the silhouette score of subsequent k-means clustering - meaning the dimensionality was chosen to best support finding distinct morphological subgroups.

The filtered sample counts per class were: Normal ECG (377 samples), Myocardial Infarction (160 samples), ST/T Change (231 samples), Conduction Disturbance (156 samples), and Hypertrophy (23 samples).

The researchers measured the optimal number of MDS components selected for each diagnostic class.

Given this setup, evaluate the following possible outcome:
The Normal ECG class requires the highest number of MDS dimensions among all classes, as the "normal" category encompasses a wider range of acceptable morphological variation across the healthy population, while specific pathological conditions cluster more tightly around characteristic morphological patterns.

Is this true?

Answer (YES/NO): NO